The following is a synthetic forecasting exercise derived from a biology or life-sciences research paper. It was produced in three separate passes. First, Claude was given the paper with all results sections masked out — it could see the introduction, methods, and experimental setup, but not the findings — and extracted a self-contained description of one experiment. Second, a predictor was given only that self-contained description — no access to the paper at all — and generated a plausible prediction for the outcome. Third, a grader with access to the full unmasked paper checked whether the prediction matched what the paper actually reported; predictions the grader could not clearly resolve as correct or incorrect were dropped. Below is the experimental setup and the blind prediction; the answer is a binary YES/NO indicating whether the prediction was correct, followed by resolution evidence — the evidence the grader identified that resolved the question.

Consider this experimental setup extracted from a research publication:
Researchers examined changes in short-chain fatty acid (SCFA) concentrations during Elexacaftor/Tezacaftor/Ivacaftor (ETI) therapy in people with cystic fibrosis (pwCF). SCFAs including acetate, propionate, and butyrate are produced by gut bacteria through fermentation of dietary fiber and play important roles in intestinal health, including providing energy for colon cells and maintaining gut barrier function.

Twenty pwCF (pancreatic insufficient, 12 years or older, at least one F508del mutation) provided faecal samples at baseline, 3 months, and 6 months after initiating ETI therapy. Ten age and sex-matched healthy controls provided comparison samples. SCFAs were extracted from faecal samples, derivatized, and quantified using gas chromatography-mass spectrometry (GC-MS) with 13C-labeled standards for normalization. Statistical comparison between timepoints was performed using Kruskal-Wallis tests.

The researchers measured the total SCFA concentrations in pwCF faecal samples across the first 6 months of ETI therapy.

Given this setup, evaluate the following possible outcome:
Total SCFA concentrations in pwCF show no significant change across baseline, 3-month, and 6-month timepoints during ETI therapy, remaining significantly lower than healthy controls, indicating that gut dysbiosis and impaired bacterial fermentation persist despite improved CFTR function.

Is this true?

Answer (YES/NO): NO